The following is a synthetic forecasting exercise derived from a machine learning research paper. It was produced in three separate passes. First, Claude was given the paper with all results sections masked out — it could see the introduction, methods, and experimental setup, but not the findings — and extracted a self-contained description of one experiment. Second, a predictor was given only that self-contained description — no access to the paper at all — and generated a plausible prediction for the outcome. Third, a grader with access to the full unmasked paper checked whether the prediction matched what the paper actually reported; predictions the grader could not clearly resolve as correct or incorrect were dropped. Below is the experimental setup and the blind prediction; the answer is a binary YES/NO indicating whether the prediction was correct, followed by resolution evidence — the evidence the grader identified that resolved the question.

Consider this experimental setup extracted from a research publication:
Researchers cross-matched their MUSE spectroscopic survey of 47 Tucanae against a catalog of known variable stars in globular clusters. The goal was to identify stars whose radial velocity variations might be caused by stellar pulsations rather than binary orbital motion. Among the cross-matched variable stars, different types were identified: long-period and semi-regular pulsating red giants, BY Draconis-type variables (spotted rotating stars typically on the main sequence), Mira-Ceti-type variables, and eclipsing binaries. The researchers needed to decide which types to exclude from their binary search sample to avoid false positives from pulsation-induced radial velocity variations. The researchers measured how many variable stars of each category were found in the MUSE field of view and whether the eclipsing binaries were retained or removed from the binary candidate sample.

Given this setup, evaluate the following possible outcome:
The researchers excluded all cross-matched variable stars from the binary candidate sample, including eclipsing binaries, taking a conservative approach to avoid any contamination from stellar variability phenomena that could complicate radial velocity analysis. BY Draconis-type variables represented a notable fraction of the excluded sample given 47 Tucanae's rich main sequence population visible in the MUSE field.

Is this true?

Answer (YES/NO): NO